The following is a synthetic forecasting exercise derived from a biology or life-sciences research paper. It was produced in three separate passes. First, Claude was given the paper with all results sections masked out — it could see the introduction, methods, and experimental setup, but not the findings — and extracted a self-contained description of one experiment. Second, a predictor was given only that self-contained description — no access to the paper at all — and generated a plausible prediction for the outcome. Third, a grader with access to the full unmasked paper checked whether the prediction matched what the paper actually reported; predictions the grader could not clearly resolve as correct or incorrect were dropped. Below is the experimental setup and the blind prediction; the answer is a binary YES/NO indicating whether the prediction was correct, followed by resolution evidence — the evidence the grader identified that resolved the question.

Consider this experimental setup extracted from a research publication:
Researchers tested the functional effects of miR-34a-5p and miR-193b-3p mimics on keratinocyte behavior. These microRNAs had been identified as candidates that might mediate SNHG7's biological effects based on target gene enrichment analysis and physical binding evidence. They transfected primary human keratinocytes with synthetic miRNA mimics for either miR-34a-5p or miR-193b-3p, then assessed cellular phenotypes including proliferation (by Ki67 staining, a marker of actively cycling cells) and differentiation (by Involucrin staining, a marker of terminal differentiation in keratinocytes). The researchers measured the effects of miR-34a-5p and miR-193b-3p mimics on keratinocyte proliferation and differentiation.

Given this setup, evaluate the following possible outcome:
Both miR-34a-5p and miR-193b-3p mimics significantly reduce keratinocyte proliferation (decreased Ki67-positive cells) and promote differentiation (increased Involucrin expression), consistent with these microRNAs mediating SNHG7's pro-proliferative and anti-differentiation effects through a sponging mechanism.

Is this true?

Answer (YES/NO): NO